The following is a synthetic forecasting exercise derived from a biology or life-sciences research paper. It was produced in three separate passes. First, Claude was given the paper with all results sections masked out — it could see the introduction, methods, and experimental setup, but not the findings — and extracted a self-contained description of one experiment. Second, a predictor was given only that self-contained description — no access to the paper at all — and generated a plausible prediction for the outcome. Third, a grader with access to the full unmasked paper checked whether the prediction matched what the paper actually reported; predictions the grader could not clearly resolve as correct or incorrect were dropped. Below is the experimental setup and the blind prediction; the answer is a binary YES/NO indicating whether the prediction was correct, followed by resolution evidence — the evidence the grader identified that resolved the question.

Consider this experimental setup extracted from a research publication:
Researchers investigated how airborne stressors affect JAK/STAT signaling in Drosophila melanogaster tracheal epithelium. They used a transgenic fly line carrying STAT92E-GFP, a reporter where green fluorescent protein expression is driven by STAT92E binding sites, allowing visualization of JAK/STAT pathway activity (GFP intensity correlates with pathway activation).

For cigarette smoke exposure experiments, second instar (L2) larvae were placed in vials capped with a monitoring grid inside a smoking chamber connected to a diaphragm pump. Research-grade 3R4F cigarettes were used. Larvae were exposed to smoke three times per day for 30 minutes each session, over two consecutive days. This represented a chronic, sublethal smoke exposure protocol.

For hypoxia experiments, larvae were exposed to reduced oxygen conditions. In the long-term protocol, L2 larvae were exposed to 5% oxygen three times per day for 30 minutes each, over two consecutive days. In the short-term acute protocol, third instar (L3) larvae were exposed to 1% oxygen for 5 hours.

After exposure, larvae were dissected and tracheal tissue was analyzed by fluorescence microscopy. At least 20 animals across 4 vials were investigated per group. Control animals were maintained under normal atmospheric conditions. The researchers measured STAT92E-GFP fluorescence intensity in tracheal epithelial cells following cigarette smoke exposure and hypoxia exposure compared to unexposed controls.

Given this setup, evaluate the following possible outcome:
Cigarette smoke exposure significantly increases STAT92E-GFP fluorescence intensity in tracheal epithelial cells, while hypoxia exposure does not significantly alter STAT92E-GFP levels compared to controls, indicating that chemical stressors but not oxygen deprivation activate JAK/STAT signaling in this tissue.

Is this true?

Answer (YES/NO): NO